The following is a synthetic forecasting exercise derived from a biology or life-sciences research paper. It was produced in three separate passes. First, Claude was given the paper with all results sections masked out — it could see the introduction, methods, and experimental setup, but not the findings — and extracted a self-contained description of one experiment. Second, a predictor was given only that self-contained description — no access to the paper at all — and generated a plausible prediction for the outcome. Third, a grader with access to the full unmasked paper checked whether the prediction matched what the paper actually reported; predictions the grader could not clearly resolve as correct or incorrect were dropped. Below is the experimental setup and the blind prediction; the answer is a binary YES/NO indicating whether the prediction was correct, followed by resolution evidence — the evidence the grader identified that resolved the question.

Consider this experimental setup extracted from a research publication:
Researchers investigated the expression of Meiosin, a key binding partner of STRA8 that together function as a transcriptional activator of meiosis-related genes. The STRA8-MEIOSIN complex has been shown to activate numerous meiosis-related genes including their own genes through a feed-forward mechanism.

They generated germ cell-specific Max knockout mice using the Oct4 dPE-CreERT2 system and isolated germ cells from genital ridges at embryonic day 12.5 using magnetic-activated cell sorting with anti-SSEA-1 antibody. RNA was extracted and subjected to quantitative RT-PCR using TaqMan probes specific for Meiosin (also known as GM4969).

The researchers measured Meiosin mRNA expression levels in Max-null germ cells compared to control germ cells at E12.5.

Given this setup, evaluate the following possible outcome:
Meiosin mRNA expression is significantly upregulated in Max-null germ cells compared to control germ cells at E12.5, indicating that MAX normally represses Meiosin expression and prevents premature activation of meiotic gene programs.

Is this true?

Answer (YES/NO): YES